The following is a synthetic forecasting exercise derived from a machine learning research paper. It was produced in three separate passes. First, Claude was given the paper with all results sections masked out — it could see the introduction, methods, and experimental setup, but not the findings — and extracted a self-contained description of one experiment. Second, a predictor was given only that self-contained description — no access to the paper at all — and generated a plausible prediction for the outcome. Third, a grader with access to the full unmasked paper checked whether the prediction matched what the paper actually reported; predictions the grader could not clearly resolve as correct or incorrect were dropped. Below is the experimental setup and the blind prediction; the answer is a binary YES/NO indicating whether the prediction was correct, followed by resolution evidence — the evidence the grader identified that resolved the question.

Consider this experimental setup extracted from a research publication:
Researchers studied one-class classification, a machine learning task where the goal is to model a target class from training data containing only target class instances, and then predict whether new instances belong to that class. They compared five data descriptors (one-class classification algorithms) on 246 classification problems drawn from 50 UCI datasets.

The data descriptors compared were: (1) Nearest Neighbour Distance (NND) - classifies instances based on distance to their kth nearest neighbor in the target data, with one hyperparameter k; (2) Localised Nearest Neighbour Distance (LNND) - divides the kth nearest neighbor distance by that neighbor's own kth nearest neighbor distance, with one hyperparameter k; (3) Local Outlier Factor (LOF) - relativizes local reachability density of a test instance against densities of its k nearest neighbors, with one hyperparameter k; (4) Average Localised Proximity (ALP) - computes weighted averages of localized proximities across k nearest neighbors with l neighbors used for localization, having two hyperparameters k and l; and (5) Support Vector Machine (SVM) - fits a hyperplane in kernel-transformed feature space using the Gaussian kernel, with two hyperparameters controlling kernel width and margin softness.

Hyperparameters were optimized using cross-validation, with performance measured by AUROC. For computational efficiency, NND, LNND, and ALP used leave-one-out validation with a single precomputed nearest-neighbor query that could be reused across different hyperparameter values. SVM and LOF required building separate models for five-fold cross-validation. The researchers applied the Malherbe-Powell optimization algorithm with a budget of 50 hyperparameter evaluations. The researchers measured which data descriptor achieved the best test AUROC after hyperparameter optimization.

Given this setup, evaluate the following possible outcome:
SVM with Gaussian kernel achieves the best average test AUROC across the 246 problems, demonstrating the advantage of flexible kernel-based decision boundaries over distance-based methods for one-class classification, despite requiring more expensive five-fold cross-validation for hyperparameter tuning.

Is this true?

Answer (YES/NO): NO